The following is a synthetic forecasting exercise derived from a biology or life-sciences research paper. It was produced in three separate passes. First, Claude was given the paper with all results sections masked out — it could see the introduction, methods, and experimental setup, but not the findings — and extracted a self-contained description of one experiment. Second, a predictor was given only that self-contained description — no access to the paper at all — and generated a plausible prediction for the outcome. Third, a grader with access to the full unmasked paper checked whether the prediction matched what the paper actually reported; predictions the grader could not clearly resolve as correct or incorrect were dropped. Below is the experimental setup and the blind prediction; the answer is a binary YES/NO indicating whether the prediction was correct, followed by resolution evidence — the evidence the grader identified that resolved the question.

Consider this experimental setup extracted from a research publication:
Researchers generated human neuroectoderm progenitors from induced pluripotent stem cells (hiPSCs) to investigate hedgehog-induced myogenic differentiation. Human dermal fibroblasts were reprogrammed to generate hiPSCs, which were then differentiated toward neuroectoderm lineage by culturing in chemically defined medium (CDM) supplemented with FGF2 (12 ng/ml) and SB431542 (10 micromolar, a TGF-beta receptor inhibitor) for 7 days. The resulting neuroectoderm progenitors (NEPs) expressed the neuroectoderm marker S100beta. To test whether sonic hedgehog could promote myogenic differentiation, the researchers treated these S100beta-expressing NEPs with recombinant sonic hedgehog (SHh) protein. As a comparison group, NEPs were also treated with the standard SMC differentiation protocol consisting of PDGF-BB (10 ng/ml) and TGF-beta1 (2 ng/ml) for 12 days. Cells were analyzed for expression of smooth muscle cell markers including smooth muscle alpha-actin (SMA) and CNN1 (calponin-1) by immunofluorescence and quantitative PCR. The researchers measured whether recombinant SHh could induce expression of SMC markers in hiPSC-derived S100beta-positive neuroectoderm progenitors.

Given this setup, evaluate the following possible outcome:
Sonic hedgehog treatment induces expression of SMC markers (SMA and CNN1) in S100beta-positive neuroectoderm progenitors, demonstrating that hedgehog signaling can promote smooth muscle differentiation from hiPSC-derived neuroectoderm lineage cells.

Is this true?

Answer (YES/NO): YES